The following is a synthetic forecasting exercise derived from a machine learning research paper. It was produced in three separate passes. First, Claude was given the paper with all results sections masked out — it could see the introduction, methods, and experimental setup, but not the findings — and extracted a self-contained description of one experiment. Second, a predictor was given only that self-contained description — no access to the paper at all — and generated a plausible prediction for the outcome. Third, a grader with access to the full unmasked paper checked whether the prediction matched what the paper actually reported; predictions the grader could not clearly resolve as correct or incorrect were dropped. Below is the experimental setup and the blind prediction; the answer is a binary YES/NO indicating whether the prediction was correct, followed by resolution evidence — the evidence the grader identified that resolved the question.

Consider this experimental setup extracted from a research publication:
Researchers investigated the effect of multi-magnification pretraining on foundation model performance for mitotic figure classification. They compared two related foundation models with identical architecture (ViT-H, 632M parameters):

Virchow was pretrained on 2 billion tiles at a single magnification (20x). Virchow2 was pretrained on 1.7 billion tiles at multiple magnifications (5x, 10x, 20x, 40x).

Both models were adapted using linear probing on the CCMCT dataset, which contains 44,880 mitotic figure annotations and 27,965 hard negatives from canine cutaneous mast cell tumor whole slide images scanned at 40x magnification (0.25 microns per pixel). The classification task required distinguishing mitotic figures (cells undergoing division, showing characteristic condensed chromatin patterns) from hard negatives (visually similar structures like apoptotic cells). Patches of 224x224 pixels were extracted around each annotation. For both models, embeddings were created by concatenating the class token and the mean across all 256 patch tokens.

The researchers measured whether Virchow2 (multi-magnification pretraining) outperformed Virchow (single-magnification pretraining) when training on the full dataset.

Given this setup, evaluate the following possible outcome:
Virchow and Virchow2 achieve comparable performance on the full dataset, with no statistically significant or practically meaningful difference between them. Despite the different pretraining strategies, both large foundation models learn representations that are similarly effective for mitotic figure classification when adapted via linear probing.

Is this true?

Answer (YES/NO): YES